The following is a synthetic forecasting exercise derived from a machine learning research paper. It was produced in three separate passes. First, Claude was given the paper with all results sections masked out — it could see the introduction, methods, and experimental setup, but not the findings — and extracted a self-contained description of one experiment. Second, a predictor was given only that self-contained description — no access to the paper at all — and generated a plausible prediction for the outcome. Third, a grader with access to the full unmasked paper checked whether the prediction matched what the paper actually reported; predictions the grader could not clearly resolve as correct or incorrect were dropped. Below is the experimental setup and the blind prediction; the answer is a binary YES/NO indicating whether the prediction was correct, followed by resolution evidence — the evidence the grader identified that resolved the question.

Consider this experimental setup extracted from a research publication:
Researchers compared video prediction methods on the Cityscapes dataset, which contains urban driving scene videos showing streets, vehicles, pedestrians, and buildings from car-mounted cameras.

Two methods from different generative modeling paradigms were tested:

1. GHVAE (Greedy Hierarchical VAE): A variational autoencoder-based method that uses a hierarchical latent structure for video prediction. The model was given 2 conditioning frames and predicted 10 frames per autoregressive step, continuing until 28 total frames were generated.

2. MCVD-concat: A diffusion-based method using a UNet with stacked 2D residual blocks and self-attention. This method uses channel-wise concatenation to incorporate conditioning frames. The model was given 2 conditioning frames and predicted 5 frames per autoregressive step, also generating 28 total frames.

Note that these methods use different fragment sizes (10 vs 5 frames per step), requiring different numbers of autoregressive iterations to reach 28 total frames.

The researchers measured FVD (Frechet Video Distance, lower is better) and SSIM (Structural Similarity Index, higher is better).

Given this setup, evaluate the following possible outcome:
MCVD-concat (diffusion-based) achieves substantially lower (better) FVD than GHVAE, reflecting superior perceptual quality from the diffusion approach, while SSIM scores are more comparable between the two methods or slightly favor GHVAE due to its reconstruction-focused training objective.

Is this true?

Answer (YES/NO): YES